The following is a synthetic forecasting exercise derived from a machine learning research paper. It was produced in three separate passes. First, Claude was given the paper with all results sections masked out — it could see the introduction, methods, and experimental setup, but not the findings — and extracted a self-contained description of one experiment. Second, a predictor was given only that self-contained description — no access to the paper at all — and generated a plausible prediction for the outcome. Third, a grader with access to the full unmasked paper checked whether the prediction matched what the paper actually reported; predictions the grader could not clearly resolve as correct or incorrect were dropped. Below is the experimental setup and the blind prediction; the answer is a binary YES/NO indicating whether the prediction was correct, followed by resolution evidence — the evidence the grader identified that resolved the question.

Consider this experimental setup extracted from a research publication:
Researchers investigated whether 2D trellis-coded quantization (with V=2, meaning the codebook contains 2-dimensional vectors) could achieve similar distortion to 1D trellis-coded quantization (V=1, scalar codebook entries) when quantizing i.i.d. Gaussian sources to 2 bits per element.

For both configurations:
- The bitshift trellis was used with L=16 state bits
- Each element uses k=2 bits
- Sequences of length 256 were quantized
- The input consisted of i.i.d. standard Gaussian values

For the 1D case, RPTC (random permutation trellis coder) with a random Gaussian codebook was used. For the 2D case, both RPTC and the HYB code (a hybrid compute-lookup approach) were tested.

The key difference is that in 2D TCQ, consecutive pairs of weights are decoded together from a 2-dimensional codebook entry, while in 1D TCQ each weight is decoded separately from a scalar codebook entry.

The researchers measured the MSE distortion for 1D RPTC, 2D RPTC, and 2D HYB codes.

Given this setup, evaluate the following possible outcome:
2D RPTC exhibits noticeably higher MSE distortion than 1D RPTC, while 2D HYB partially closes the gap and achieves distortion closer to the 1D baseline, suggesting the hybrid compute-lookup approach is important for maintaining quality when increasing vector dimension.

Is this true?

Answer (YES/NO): NO